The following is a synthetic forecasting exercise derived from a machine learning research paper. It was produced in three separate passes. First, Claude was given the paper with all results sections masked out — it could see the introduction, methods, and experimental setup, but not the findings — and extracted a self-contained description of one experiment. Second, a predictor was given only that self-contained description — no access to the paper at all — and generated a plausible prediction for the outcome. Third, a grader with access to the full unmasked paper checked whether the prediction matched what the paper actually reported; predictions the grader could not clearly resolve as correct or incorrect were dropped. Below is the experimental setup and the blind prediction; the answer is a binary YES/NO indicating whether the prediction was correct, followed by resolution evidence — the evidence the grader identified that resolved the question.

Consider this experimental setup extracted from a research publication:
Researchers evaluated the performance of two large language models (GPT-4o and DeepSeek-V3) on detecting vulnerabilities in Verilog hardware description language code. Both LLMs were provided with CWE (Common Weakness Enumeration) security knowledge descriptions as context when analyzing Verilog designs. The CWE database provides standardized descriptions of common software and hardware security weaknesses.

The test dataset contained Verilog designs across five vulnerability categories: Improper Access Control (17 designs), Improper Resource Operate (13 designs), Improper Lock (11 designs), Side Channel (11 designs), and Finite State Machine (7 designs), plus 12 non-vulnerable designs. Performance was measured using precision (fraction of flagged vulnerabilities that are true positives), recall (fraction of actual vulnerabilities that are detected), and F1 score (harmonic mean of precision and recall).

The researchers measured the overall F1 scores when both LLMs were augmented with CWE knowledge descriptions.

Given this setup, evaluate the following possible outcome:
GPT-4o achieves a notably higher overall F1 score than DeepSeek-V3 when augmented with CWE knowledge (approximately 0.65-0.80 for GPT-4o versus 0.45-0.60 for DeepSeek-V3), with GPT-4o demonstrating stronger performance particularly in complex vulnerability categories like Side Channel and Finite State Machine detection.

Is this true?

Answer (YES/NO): NO